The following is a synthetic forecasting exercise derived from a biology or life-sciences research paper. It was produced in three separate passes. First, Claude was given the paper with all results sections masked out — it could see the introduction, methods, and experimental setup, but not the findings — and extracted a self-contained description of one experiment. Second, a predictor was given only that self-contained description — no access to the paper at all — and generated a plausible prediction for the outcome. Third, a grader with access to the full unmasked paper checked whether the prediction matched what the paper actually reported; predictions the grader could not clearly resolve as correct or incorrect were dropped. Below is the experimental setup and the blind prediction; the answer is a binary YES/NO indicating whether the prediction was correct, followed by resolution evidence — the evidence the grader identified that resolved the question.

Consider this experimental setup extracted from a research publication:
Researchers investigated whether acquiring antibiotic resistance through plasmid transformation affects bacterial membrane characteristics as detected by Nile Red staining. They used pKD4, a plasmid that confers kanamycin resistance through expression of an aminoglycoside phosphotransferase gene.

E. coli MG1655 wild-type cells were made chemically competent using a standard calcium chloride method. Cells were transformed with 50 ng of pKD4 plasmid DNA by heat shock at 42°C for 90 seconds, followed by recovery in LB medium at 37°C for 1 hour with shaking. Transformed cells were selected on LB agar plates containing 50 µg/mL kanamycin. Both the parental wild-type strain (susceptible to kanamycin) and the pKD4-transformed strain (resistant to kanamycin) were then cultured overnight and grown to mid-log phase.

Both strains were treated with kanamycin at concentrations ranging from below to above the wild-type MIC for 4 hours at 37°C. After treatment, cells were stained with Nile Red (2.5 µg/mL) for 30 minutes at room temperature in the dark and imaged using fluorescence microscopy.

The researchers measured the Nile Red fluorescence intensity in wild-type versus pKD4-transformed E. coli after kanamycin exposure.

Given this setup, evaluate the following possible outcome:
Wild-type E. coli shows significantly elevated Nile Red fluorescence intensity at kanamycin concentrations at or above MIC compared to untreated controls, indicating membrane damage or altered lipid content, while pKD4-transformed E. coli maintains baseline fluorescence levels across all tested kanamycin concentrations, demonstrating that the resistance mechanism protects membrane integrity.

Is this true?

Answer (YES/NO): YES